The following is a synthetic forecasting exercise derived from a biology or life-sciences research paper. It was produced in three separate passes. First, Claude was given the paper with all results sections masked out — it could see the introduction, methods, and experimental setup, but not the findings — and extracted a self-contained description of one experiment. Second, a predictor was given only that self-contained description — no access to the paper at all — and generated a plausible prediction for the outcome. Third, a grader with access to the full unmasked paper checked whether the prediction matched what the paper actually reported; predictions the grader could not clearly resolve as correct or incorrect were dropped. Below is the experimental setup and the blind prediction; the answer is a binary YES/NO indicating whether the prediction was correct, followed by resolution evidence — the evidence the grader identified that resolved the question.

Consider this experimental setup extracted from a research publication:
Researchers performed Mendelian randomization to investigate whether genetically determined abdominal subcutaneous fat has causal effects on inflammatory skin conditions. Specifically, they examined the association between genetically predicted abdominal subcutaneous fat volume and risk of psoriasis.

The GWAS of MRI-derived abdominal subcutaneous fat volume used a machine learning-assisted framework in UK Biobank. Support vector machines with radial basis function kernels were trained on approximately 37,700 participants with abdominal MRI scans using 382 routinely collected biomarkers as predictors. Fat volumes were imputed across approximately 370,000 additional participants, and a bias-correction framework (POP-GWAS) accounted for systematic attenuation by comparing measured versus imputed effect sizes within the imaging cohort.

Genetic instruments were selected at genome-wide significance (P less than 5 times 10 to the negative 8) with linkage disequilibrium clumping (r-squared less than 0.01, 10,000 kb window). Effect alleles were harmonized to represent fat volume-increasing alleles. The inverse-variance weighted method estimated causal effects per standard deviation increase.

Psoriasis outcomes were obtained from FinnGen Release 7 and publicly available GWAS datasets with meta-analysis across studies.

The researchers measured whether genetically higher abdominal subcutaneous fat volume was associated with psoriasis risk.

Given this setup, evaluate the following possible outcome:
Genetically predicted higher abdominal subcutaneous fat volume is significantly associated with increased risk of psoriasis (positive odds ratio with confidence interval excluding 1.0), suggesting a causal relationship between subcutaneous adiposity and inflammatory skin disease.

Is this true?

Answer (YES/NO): YES